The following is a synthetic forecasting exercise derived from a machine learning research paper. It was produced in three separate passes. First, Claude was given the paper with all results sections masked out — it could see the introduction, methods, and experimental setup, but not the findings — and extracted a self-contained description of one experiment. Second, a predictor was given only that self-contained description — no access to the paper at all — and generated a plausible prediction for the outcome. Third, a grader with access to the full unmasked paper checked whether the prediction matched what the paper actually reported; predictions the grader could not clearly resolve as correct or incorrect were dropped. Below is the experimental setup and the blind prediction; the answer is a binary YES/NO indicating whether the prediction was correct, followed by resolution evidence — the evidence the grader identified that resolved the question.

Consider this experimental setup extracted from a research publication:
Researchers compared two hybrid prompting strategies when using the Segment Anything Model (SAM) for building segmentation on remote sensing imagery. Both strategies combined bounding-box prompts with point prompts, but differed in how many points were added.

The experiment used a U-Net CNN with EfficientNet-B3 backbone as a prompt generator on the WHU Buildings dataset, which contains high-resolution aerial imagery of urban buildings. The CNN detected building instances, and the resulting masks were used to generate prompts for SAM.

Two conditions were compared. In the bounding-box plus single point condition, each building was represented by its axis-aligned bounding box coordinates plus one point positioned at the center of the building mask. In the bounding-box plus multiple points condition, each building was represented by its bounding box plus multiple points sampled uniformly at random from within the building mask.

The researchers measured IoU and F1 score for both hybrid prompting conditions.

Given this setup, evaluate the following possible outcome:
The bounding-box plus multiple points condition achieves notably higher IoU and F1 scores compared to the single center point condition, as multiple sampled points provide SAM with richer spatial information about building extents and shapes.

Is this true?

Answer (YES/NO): NO